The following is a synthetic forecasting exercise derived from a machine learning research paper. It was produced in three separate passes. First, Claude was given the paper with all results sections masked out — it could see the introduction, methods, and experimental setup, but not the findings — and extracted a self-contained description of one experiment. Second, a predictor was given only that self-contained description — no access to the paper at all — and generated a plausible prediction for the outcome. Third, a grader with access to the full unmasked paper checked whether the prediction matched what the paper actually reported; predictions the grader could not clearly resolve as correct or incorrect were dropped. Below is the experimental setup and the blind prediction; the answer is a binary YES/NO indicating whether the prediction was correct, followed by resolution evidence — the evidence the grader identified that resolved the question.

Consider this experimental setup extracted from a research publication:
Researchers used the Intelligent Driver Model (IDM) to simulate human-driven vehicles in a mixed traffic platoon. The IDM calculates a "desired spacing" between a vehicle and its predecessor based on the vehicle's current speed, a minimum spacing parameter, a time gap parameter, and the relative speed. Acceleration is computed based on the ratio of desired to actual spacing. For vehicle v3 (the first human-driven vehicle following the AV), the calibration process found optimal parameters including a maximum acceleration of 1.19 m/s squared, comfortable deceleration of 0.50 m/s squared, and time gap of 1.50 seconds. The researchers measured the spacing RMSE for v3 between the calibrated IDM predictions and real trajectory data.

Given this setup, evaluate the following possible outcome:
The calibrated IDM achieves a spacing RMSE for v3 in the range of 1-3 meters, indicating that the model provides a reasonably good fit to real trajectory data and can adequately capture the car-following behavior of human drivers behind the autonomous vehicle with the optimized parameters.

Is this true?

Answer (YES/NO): NO